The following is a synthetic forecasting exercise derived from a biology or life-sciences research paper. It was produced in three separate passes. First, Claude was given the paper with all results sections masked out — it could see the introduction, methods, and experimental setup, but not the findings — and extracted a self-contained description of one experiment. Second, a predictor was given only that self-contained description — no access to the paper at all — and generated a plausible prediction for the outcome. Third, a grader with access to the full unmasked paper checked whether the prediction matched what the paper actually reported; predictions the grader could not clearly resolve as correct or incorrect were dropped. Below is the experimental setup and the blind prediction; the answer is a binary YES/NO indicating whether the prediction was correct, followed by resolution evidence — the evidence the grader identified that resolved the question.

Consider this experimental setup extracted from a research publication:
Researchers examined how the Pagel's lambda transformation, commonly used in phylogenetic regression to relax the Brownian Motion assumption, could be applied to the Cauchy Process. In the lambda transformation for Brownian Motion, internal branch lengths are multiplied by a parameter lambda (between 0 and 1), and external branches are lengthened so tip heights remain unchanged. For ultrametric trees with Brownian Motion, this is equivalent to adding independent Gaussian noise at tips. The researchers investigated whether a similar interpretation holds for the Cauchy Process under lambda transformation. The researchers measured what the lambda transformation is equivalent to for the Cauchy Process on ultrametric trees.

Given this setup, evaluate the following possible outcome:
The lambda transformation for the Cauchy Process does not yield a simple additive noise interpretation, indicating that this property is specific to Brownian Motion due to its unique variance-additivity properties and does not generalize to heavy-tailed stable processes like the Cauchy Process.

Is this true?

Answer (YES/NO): NO